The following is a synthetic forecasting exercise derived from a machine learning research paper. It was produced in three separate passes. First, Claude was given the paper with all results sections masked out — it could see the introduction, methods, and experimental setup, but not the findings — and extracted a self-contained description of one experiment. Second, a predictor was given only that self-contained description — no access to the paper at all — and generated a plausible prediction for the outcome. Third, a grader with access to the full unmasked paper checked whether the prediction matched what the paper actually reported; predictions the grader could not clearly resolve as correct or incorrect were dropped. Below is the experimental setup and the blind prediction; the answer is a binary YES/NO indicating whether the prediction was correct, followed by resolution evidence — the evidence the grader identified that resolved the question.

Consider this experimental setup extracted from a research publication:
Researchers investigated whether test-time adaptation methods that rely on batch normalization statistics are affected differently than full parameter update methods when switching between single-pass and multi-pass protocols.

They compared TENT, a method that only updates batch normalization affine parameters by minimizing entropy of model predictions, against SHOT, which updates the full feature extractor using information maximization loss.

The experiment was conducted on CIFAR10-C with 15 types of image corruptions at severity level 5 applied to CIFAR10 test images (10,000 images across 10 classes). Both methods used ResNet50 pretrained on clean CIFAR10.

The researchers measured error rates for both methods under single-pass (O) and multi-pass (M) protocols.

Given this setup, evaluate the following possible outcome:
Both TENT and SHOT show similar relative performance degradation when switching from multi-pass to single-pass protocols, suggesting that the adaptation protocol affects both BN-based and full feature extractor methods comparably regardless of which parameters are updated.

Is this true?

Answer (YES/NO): NO